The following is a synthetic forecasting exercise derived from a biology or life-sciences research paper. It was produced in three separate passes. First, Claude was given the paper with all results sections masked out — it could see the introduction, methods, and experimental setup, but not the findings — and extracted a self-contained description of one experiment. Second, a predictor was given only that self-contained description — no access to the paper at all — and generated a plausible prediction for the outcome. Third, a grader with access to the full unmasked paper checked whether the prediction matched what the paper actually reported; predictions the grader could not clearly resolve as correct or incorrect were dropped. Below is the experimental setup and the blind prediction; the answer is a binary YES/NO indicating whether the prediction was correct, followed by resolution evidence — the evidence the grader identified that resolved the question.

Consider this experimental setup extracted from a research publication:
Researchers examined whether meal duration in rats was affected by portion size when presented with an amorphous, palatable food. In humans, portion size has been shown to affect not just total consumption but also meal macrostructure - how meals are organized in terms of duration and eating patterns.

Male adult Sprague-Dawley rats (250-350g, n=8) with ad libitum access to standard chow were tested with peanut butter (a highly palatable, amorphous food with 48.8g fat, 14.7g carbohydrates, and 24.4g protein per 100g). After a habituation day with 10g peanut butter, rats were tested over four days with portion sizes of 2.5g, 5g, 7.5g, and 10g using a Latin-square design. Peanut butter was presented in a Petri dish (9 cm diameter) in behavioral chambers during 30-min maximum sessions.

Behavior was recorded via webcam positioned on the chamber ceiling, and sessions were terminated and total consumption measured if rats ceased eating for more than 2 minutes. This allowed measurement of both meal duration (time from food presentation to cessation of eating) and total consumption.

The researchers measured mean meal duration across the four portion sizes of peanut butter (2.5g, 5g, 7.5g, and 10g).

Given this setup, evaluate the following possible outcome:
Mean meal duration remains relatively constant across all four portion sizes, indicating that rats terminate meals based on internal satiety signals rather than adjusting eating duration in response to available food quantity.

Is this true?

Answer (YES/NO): YES